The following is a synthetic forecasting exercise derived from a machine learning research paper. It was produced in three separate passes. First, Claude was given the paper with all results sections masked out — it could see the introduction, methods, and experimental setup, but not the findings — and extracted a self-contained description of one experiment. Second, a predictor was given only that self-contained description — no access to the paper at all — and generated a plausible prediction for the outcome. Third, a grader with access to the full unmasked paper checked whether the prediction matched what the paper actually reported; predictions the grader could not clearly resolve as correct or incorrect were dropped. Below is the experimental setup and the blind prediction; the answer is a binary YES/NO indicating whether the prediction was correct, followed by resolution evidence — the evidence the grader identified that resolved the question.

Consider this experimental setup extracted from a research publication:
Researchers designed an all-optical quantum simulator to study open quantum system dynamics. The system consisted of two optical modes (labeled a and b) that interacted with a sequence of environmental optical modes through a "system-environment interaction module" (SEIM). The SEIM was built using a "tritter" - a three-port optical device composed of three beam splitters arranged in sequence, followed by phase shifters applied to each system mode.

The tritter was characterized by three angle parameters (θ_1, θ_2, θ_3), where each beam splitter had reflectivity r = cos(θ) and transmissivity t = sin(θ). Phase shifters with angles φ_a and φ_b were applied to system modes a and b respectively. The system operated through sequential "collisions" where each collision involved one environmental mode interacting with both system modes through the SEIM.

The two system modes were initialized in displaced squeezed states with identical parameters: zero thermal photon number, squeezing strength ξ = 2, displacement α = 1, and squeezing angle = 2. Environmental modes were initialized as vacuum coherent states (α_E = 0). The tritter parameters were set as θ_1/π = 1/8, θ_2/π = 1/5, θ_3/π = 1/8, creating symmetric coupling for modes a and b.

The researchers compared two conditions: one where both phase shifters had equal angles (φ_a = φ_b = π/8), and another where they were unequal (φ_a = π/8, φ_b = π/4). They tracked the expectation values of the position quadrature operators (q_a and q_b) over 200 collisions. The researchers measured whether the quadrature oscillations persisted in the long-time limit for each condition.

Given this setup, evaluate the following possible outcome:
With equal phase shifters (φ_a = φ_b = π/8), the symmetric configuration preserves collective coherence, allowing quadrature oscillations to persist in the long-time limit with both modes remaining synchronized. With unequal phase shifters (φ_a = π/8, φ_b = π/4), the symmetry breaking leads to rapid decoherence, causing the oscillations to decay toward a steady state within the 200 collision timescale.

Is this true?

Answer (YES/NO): YES